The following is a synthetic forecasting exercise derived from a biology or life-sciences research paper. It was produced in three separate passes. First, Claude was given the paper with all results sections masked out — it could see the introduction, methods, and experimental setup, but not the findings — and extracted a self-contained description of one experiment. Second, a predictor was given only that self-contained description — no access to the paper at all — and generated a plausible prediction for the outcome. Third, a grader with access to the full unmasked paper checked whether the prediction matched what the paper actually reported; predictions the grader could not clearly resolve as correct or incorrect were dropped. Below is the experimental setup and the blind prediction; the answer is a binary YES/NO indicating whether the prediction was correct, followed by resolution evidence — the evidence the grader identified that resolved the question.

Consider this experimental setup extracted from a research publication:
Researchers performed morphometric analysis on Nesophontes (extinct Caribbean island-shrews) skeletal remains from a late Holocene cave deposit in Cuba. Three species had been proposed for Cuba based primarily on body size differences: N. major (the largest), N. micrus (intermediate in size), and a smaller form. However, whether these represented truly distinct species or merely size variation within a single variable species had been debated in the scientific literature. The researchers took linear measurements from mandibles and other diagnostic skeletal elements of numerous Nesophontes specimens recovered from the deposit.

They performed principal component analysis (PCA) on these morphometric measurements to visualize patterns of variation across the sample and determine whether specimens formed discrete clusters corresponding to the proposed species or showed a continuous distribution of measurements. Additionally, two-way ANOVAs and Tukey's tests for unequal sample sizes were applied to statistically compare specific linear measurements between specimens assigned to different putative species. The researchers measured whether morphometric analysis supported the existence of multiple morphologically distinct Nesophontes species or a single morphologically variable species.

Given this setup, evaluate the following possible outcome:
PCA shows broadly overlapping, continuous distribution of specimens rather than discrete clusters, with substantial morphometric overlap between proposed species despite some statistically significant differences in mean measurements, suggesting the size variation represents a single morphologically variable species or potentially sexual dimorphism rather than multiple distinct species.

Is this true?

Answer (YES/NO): NO